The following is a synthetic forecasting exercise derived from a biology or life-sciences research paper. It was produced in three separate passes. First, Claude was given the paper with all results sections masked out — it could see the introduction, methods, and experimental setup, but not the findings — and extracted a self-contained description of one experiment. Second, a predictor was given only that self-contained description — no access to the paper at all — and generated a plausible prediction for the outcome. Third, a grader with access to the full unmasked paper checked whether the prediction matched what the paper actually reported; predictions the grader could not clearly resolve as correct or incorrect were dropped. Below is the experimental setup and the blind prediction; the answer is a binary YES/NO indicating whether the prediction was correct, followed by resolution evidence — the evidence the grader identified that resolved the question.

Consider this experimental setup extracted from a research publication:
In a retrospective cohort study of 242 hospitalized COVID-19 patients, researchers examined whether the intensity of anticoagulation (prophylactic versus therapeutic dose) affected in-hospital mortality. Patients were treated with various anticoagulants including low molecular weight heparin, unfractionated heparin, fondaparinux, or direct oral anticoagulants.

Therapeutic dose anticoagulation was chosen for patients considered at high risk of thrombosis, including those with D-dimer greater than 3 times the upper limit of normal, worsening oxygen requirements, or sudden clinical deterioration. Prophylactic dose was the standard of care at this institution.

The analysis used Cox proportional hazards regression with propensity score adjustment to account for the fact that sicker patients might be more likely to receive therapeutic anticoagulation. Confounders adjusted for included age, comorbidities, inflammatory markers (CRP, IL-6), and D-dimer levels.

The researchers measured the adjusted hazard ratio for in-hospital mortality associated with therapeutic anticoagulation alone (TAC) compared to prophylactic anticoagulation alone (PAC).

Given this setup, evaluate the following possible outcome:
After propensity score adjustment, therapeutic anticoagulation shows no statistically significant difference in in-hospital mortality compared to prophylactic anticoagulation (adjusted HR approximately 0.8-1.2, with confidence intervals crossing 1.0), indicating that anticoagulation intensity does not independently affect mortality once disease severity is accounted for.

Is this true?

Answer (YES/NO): NO